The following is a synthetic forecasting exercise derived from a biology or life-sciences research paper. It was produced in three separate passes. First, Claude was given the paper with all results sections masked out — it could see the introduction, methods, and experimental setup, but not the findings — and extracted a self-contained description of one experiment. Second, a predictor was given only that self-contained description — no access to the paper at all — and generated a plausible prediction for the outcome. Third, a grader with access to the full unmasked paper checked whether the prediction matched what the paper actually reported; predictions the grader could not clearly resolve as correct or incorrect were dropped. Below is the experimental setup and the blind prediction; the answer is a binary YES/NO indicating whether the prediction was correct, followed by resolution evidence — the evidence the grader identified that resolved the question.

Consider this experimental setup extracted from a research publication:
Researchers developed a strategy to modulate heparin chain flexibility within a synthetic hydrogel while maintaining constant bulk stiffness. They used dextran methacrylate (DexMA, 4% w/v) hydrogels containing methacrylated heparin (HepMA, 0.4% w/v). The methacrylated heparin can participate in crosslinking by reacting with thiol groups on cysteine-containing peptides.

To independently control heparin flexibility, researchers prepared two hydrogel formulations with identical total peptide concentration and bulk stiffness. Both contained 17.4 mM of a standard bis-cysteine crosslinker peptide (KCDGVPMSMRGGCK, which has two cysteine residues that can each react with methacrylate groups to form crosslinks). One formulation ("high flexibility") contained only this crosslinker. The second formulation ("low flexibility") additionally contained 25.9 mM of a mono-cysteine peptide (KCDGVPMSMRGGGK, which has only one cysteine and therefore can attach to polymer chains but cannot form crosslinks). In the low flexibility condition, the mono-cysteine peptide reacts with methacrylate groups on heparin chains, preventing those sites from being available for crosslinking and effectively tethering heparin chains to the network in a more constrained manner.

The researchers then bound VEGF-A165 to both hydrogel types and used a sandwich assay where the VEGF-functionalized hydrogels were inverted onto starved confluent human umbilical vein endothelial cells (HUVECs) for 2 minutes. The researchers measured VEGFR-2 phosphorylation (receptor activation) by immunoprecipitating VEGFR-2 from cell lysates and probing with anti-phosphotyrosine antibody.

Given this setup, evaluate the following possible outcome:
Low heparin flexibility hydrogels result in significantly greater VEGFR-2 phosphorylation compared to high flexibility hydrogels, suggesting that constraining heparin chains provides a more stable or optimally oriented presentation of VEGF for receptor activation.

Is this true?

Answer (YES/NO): NO